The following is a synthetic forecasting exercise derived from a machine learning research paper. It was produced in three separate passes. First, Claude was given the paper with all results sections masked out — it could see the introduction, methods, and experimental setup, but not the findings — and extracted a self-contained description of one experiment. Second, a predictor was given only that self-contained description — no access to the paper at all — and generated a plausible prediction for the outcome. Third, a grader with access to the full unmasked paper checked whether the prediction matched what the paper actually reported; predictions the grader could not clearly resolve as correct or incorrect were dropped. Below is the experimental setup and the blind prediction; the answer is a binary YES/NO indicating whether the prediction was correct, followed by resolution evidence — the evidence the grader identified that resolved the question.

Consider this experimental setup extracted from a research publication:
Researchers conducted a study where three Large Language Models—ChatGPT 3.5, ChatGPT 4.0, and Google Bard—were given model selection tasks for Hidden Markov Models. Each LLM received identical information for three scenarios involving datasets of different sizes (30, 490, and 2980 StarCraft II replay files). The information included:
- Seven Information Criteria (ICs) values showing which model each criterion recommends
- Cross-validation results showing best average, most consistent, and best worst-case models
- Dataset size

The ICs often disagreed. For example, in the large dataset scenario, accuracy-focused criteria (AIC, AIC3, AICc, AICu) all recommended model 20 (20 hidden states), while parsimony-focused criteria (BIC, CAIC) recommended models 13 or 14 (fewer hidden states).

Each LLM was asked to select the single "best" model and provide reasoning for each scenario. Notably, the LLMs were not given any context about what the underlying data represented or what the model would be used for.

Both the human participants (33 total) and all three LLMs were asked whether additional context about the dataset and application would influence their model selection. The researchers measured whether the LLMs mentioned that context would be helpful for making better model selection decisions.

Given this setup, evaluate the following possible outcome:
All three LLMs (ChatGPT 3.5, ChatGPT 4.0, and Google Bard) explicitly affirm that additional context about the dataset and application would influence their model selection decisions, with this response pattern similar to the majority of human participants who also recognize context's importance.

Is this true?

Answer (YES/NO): NO